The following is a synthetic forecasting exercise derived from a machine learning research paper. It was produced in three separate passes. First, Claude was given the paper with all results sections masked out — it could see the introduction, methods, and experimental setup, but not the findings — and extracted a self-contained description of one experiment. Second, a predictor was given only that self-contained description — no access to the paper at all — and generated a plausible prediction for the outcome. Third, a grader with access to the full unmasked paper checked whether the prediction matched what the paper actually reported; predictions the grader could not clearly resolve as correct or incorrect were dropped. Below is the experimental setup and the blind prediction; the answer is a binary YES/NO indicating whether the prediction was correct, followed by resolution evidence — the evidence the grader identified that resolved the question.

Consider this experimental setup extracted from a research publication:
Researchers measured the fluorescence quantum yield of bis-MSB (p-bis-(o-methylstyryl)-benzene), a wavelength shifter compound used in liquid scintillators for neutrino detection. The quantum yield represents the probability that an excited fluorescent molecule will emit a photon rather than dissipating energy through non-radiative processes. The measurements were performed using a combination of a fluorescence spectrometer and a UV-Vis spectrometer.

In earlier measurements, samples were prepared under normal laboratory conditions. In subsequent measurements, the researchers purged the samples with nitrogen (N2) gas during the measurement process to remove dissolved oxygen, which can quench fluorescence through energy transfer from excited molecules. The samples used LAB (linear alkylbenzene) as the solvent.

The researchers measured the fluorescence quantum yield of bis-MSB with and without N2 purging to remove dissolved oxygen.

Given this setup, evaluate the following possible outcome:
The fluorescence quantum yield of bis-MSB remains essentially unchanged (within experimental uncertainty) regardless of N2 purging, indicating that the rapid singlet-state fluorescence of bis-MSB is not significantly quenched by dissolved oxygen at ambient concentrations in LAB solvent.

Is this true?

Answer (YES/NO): NO